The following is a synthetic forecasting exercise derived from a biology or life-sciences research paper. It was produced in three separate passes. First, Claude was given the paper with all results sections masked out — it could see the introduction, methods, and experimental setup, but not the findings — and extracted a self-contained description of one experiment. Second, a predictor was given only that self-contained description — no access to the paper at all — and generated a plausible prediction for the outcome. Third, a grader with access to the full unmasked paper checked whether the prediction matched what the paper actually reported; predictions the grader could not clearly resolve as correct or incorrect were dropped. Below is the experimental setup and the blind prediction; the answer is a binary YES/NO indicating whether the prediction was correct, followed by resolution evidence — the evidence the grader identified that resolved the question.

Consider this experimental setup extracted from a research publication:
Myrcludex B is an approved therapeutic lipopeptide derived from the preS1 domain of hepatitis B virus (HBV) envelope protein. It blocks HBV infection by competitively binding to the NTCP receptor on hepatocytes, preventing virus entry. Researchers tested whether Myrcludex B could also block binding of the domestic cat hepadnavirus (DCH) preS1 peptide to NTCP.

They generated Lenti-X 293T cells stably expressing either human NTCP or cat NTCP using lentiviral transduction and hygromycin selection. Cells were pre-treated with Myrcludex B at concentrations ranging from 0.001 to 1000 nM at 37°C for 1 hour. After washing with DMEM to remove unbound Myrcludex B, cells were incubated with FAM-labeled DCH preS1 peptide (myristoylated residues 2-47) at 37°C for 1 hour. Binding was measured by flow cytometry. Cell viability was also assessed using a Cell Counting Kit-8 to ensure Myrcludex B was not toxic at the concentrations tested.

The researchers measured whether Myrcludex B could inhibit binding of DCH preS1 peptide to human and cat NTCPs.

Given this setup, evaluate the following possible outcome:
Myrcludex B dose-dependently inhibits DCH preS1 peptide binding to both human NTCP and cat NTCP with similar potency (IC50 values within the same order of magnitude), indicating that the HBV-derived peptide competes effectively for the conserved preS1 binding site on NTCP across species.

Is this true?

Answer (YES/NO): YES